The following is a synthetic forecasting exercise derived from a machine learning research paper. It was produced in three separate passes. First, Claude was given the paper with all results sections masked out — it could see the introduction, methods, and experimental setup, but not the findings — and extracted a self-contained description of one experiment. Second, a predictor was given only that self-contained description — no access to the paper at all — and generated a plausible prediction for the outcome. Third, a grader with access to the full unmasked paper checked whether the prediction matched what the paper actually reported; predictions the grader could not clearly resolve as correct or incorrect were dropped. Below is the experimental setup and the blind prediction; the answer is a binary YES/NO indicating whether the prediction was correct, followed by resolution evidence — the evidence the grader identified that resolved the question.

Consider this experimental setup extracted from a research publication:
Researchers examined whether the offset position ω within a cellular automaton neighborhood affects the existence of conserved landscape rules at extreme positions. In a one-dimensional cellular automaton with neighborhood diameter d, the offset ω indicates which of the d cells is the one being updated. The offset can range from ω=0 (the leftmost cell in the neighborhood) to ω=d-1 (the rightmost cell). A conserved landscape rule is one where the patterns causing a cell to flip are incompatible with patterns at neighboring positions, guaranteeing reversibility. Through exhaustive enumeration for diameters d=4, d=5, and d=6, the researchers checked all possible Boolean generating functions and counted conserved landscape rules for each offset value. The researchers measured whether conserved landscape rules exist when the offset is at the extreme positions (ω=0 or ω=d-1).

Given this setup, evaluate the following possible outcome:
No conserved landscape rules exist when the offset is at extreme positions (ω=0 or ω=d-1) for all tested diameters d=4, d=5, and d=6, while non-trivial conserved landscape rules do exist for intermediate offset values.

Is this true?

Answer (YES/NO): YES